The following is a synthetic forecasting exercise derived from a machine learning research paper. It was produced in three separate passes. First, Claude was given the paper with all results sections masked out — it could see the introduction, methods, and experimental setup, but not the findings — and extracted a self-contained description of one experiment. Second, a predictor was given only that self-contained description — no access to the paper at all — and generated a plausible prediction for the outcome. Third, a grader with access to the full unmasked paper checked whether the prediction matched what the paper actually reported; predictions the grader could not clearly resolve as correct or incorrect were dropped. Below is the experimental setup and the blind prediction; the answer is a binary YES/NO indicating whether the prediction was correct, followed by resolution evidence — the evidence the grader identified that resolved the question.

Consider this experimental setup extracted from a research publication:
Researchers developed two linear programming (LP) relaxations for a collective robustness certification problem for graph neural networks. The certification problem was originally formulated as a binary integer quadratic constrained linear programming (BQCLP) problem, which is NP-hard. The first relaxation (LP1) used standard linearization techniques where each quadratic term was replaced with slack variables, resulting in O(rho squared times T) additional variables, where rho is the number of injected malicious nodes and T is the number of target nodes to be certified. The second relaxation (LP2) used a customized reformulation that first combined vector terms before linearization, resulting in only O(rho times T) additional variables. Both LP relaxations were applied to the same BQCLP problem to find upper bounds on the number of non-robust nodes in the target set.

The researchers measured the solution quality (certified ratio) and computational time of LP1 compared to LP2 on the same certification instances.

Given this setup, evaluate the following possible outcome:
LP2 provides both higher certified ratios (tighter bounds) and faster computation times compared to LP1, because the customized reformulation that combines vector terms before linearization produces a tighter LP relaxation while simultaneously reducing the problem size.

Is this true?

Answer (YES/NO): YES